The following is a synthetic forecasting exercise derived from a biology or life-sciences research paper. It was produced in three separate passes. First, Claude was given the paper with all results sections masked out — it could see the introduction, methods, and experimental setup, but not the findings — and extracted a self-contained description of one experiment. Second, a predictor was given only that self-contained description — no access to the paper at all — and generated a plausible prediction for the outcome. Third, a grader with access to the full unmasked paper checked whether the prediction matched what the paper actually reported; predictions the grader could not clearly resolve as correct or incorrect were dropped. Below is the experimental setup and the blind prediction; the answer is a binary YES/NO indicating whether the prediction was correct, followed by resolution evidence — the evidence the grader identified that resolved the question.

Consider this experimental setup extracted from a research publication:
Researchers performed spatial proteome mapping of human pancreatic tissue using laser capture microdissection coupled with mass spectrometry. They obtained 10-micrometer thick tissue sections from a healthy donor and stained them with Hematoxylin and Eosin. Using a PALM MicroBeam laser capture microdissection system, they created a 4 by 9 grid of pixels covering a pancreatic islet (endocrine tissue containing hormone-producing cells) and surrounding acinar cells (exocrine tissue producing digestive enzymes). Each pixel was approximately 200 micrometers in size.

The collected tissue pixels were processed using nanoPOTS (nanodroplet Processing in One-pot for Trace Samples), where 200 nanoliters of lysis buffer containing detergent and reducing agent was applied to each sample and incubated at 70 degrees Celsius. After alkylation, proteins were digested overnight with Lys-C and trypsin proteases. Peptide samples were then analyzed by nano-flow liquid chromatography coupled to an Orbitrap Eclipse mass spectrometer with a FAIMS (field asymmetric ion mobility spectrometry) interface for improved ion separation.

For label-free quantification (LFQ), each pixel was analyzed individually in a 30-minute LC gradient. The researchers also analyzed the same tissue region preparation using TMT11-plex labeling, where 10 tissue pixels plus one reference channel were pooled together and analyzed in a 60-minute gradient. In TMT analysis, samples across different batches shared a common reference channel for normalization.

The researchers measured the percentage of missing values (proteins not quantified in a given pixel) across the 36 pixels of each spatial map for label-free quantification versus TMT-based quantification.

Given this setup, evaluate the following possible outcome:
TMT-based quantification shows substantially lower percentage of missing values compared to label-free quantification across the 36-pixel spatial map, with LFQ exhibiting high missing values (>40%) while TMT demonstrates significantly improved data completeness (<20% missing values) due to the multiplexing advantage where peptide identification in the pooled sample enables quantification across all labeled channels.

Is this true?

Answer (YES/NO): NO